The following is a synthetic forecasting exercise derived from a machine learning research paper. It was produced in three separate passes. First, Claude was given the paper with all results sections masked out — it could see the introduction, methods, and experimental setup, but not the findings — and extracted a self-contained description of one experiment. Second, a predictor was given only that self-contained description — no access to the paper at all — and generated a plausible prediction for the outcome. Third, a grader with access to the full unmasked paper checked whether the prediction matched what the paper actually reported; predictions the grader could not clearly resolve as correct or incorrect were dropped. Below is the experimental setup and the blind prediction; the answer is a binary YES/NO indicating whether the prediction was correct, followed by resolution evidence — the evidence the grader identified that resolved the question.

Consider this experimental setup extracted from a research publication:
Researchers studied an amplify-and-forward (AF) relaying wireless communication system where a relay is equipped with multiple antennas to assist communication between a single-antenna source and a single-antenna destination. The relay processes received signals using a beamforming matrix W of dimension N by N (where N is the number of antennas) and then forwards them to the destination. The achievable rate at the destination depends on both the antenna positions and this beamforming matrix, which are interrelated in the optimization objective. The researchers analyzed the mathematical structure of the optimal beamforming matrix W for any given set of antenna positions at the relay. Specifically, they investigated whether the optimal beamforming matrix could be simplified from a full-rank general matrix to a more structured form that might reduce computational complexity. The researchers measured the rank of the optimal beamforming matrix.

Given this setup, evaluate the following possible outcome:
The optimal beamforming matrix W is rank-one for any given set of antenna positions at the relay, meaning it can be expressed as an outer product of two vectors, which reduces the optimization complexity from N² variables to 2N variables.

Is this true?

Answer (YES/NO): YES